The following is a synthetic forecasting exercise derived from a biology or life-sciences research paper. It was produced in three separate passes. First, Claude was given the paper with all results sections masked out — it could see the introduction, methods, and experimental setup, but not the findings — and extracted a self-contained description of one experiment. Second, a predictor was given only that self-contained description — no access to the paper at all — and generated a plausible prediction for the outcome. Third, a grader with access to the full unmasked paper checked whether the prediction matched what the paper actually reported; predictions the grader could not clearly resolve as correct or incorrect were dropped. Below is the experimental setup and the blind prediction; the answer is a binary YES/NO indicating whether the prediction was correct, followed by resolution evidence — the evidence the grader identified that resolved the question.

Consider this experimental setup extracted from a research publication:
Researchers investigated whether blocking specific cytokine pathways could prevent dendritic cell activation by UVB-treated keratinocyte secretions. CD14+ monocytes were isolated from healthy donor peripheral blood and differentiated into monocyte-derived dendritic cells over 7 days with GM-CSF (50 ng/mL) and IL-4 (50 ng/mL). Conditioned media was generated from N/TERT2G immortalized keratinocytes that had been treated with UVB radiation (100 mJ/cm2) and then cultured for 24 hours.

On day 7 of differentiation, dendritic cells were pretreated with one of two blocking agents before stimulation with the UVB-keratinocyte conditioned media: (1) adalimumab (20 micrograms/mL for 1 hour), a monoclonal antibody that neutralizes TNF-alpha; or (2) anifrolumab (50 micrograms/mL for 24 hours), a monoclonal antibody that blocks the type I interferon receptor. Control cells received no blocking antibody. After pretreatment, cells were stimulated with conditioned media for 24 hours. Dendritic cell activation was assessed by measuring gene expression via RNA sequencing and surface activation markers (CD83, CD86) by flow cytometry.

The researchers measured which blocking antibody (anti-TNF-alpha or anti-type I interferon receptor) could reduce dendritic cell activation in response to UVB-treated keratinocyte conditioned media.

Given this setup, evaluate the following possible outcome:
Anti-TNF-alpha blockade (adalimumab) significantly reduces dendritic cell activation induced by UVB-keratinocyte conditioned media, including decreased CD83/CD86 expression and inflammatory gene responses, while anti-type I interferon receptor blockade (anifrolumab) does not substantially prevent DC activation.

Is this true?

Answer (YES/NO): YES